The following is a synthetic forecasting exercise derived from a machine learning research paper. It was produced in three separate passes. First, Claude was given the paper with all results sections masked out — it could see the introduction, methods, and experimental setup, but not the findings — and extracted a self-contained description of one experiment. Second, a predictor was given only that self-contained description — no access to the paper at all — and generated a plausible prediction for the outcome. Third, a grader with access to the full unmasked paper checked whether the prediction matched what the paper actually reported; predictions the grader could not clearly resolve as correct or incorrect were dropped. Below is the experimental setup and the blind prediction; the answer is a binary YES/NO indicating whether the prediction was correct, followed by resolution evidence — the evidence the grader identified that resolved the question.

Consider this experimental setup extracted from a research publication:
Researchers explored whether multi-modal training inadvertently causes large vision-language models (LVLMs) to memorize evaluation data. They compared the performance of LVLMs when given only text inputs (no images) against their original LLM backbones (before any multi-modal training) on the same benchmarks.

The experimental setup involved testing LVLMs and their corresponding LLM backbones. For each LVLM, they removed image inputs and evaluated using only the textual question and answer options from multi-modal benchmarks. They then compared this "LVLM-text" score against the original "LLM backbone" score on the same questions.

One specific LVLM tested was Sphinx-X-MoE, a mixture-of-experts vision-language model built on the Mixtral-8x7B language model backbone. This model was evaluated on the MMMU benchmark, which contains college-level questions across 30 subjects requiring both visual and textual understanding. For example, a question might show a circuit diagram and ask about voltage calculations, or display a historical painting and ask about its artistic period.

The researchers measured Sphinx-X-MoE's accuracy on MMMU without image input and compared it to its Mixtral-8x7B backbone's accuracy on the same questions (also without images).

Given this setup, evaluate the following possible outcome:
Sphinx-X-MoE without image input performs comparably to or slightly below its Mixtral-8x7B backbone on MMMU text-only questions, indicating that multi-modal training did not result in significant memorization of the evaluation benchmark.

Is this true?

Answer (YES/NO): NO